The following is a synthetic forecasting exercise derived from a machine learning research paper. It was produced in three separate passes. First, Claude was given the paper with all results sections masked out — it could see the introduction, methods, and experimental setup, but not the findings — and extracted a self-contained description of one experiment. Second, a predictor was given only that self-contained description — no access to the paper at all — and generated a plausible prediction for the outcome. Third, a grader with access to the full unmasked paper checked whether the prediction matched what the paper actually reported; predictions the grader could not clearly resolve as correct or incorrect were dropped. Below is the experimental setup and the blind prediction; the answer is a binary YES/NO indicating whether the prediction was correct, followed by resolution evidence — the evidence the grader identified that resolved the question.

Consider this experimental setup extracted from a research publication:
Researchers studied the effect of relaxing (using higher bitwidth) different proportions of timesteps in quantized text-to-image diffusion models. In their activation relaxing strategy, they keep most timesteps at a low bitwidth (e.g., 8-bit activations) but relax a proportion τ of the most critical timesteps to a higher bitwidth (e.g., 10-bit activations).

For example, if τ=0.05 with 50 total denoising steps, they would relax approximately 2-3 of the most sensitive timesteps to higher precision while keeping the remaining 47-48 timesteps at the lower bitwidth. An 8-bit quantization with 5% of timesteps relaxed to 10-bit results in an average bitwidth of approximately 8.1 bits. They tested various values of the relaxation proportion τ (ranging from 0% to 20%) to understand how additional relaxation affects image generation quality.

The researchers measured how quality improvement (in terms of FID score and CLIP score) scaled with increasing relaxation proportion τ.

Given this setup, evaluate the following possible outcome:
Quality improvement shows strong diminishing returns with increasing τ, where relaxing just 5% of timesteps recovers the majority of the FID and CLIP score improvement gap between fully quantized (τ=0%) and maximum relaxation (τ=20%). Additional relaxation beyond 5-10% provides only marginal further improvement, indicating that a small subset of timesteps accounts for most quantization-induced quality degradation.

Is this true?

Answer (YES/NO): YES